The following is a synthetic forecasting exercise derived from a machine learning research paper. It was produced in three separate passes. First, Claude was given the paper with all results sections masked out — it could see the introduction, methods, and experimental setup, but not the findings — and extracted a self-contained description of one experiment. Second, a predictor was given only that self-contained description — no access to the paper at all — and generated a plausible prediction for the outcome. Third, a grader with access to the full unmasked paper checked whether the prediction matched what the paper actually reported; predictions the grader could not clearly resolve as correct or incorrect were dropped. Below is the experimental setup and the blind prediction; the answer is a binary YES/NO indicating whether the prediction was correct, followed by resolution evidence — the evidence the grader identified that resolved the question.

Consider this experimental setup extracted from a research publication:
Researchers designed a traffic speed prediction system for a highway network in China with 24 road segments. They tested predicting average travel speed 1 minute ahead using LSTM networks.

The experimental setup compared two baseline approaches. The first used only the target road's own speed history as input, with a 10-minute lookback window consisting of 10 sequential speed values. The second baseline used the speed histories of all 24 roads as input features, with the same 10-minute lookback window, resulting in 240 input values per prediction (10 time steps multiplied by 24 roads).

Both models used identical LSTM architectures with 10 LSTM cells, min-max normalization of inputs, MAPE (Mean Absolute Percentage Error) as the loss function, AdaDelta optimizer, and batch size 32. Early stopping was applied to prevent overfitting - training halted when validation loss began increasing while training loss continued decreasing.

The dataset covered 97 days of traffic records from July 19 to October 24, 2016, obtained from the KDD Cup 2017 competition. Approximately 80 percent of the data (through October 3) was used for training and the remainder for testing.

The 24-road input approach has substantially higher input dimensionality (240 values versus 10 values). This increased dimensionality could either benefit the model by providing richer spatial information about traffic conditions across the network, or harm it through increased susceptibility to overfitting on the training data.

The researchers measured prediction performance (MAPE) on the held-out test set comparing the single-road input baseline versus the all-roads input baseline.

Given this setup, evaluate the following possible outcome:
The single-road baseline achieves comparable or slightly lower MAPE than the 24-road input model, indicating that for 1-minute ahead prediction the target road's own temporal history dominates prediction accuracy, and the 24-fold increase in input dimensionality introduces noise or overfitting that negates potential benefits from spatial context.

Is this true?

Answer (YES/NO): YES